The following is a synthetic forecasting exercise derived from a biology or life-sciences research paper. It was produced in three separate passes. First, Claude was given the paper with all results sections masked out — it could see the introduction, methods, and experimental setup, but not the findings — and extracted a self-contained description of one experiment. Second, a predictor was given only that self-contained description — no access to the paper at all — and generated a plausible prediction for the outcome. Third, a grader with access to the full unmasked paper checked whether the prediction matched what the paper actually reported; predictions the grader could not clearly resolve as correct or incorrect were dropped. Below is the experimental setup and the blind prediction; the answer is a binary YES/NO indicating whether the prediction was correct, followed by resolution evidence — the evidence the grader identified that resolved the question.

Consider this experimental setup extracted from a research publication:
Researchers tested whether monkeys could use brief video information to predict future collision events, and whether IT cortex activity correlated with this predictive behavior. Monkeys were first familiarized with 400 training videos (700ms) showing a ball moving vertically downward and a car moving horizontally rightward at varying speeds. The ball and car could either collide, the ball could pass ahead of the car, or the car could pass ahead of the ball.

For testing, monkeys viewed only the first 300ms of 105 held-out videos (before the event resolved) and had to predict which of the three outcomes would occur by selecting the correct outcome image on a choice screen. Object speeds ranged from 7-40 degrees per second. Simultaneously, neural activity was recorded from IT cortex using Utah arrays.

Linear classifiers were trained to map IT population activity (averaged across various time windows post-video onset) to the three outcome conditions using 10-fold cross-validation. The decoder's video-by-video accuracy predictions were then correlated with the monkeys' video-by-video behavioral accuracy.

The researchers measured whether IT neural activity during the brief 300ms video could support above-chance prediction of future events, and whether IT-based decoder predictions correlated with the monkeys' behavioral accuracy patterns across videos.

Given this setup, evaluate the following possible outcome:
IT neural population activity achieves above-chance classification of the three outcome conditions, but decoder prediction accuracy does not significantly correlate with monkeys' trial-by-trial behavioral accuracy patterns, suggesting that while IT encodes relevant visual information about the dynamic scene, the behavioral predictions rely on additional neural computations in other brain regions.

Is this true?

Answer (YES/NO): NO